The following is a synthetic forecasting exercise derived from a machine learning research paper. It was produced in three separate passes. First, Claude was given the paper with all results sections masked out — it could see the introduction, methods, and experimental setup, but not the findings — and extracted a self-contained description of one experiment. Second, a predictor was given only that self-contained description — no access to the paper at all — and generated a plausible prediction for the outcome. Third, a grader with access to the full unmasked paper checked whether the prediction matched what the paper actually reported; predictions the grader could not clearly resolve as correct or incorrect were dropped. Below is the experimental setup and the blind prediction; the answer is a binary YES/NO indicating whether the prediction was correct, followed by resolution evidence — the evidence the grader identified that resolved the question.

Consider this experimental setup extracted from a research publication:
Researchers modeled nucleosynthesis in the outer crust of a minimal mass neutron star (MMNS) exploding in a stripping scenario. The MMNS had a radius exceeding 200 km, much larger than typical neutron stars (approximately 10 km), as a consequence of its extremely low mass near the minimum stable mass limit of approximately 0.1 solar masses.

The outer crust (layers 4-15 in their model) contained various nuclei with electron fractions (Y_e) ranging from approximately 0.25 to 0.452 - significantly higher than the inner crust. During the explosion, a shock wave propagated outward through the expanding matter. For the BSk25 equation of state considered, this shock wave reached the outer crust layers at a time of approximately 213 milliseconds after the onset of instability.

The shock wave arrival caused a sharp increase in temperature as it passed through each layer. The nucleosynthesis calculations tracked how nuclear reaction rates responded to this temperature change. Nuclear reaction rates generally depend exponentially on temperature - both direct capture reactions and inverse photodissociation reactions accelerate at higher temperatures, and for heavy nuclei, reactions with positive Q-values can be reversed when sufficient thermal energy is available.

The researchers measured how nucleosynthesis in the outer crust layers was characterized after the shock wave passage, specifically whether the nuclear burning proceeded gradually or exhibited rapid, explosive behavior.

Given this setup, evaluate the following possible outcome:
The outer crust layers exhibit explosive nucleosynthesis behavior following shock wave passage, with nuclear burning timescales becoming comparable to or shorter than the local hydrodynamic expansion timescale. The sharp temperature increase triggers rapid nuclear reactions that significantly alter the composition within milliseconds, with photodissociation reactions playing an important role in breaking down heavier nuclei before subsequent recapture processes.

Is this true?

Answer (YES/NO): YES